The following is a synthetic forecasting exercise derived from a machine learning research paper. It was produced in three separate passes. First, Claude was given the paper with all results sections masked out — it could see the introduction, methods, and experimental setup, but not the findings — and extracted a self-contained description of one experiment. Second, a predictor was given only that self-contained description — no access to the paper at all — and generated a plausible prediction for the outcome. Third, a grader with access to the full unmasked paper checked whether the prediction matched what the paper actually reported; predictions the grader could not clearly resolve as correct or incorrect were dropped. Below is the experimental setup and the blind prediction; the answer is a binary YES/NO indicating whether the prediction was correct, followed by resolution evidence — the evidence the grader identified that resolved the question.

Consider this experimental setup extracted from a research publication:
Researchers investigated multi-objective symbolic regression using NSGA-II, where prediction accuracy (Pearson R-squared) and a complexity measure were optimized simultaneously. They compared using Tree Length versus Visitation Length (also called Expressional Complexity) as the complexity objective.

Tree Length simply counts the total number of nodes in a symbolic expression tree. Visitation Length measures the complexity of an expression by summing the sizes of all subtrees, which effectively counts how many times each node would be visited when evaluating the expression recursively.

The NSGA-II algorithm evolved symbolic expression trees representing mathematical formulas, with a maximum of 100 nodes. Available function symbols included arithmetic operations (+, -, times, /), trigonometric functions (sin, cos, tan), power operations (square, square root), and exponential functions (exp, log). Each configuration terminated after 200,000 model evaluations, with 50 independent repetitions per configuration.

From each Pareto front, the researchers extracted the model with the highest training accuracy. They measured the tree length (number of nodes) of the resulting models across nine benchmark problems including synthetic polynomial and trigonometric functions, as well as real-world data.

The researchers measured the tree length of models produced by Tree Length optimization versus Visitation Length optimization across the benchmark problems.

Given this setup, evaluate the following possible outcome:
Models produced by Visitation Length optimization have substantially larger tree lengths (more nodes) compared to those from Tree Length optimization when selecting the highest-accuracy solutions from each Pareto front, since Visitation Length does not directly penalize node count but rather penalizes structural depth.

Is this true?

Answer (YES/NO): NO